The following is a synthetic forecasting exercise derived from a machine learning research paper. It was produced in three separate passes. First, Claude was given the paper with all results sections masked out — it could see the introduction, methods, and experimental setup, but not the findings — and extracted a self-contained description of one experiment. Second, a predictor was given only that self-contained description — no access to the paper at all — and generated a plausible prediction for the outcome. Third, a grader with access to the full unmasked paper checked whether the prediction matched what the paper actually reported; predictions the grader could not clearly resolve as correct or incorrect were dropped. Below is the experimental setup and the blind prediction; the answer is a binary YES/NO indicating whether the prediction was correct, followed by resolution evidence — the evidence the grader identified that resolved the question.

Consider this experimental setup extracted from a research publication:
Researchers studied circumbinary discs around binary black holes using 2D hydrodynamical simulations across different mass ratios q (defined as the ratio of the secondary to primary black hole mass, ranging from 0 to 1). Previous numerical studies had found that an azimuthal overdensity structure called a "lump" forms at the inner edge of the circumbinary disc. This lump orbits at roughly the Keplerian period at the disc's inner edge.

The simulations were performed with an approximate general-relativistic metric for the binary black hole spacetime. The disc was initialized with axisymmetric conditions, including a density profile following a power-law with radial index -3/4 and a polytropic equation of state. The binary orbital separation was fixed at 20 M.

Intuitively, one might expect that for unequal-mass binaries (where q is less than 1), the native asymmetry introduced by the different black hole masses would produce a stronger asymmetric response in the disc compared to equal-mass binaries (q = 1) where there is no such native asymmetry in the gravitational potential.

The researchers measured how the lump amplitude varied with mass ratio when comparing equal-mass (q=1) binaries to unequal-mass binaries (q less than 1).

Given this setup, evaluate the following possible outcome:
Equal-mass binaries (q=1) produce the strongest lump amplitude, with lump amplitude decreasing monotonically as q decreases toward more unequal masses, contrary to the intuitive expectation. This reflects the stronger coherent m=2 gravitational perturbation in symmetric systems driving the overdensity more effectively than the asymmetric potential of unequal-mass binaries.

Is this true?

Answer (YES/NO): YES